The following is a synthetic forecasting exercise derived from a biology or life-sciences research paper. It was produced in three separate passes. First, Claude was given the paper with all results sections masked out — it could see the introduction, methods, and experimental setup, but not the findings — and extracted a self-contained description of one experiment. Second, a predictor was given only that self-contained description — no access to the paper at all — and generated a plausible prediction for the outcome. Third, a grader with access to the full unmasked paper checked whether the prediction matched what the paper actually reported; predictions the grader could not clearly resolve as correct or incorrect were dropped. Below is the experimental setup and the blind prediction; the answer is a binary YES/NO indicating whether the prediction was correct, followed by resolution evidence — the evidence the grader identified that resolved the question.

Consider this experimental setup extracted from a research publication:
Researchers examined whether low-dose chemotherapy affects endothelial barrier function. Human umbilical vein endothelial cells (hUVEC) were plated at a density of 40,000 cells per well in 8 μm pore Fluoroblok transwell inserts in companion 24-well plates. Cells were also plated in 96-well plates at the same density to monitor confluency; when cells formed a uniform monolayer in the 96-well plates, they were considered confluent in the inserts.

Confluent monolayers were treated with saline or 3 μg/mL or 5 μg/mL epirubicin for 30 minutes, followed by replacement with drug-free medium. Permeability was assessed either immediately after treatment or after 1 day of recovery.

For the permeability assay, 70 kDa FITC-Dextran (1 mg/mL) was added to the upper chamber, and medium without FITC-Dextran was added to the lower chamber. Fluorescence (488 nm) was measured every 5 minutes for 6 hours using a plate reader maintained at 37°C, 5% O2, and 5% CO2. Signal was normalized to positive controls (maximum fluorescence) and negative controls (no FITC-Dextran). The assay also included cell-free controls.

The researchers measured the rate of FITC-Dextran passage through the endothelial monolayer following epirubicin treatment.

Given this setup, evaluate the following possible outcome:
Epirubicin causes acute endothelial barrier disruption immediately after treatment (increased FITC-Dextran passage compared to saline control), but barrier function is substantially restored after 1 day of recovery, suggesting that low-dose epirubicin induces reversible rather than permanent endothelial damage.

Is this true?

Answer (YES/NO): NO